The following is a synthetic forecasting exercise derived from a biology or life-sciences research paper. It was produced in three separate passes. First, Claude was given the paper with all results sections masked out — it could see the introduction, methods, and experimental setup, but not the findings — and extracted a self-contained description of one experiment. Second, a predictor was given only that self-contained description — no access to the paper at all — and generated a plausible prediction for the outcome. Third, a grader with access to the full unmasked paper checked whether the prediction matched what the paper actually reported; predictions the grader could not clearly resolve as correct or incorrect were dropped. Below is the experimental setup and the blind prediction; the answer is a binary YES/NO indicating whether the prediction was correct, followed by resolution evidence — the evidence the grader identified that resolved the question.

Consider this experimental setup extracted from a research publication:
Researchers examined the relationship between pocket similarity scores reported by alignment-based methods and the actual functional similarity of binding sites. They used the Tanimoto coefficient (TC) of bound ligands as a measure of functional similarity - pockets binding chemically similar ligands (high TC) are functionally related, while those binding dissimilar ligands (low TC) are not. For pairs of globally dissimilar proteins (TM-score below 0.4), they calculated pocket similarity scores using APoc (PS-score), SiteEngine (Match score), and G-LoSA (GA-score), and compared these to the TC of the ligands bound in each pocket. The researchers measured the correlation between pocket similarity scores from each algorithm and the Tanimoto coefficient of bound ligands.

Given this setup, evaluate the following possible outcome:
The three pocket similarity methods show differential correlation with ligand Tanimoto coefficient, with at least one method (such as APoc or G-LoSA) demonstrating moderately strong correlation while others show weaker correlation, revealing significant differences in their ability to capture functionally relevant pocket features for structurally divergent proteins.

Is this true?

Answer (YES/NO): NO